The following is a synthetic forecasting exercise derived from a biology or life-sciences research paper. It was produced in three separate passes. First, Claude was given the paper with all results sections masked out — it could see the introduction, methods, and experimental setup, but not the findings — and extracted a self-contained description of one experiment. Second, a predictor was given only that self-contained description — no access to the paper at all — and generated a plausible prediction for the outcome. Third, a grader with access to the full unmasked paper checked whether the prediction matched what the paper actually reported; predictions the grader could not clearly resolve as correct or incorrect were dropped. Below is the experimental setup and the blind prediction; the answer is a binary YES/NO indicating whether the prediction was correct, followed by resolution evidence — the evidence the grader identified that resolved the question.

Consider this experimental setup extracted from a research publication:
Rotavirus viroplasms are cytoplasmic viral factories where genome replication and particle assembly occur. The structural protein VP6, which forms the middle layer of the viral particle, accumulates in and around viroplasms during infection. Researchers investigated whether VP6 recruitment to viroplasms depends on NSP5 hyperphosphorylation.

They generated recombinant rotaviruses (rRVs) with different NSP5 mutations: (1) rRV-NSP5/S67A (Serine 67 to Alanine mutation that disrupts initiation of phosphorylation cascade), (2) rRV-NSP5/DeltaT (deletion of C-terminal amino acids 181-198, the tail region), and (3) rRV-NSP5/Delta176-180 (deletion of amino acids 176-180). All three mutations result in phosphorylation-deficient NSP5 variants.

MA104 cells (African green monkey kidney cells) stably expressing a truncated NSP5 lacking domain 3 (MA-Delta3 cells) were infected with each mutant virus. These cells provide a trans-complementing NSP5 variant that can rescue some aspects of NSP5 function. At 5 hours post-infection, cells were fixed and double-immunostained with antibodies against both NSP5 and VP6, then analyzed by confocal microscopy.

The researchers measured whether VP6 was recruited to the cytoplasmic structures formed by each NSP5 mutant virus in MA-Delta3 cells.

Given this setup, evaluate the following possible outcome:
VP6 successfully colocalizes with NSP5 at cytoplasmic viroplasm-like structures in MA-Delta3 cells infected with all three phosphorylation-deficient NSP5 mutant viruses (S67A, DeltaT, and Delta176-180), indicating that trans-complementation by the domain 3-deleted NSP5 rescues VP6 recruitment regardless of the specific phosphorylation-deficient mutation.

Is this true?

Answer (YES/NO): NO